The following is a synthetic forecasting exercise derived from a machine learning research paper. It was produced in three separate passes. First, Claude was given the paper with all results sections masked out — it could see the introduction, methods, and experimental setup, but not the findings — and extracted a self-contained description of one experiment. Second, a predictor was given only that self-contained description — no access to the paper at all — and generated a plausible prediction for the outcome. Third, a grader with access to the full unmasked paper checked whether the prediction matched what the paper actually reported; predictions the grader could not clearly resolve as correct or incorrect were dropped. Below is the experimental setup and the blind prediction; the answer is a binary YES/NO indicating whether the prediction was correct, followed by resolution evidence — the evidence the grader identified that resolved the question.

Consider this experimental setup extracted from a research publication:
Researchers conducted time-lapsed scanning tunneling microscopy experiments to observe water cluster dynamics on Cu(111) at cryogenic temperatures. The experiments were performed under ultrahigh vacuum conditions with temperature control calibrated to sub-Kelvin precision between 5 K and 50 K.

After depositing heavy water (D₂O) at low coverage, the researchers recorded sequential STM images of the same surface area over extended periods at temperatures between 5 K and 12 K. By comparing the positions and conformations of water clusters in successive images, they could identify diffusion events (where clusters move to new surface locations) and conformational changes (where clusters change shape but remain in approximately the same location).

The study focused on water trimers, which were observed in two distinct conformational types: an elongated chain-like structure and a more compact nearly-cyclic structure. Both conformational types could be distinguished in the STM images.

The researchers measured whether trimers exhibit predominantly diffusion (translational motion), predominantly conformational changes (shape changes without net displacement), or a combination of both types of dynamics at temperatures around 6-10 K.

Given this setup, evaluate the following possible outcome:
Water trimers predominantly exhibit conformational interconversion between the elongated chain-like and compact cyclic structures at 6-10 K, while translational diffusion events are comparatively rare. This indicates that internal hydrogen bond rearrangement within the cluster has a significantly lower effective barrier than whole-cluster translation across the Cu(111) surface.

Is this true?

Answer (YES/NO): NO